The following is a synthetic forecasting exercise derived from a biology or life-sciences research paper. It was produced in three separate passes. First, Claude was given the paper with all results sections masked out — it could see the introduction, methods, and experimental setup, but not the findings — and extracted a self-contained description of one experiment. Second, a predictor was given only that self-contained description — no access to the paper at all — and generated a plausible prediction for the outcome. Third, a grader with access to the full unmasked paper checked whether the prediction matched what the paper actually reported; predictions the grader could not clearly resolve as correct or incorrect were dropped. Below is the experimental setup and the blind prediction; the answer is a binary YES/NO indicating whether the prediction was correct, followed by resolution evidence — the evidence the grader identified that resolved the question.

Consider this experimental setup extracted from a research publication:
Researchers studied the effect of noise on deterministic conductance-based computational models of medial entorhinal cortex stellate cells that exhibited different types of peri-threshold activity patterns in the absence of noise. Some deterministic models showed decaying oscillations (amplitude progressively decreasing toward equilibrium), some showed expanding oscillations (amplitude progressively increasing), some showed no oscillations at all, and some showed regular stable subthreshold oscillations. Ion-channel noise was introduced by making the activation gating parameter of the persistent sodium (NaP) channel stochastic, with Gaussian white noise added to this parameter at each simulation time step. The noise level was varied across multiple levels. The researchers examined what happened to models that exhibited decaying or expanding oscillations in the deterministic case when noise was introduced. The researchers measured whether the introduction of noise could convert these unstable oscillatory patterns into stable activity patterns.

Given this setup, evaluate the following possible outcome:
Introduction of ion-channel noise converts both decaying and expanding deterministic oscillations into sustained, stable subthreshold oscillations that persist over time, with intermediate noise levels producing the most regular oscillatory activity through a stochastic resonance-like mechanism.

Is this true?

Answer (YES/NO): NO